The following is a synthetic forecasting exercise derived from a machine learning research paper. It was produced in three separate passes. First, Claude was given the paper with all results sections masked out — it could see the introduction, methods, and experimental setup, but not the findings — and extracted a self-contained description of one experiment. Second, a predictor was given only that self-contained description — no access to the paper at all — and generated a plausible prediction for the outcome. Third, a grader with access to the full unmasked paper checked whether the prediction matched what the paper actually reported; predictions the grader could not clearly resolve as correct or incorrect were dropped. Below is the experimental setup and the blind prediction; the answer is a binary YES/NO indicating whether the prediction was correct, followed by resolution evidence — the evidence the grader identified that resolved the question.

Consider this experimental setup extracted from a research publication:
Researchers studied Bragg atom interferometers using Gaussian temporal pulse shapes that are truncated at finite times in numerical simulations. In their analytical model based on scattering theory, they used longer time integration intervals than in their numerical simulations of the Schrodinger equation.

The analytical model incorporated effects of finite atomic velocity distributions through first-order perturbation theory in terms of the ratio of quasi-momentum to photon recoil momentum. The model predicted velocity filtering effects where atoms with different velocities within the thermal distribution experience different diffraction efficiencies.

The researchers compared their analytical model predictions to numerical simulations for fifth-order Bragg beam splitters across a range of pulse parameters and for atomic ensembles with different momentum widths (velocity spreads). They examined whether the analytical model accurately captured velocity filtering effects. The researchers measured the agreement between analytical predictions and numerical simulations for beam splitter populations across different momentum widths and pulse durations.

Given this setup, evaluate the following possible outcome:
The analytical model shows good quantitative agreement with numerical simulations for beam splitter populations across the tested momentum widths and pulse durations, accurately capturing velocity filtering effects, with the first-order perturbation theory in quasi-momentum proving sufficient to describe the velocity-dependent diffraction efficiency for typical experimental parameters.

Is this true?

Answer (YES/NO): NO